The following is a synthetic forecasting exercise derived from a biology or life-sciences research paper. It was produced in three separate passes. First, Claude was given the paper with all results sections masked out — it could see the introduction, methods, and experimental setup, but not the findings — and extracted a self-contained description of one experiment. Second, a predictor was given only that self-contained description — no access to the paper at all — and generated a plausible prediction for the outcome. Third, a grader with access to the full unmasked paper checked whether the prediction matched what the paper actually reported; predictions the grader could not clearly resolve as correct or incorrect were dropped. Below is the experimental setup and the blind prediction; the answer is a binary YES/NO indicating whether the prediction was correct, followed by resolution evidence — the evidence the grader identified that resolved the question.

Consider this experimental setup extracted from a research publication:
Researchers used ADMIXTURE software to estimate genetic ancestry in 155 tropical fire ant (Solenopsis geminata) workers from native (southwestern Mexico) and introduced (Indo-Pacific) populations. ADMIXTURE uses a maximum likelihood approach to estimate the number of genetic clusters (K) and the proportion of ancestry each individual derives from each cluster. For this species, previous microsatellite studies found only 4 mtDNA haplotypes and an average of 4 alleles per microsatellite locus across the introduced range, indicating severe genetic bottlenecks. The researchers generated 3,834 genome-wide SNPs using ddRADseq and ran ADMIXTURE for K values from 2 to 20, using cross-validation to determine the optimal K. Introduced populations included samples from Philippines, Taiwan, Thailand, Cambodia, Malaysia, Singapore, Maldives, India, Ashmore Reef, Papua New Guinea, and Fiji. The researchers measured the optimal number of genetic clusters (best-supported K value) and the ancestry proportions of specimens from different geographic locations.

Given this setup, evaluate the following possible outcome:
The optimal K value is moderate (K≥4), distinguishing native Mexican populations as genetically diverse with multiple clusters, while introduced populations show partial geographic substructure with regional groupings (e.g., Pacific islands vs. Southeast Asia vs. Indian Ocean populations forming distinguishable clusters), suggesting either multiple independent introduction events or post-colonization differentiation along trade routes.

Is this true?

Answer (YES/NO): YES